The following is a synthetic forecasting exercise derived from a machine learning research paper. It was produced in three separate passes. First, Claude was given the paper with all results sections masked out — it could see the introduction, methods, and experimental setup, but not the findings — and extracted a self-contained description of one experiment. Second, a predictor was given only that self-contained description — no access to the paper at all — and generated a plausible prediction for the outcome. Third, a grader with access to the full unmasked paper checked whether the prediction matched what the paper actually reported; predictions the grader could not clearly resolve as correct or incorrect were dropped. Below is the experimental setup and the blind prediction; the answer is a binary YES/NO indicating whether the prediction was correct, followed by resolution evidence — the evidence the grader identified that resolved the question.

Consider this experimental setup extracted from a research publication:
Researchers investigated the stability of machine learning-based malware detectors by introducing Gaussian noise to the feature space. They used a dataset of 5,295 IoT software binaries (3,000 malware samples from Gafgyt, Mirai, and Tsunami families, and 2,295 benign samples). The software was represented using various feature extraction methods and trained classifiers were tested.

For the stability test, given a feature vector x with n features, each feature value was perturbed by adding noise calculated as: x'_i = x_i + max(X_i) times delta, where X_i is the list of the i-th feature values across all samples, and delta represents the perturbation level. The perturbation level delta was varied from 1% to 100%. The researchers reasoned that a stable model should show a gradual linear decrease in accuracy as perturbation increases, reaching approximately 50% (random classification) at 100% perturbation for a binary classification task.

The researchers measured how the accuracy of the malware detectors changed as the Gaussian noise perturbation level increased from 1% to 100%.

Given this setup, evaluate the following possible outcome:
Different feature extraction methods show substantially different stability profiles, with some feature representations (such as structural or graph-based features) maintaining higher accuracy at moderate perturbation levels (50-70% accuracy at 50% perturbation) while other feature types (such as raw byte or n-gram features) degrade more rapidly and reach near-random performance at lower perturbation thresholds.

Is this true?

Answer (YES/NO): NO